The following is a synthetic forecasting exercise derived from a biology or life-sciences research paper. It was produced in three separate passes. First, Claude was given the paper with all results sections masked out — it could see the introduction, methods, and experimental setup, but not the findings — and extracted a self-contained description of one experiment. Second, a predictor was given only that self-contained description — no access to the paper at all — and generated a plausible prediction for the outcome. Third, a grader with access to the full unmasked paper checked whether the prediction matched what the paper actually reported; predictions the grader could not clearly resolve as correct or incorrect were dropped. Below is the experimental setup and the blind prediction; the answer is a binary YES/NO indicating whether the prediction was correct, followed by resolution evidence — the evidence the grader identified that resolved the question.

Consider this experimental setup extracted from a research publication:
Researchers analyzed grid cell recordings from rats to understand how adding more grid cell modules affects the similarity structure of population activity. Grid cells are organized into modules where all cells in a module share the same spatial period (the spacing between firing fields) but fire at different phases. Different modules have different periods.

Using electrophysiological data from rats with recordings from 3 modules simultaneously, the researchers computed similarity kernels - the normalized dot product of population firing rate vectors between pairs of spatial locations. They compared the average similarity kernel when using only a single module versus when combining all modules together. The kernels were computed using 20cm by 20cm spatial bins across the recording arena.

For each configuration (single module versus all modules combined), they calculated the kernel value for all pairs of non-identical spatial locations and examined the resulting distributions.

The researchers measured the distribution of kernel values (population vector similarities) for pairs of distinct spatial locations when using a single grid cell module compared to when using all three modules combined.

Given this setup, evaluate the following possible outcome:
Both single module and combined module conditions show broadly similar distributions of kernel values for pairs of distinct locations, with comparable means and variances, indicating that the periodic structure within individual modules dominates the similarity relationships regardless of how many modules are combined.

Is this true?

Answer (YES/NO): NO